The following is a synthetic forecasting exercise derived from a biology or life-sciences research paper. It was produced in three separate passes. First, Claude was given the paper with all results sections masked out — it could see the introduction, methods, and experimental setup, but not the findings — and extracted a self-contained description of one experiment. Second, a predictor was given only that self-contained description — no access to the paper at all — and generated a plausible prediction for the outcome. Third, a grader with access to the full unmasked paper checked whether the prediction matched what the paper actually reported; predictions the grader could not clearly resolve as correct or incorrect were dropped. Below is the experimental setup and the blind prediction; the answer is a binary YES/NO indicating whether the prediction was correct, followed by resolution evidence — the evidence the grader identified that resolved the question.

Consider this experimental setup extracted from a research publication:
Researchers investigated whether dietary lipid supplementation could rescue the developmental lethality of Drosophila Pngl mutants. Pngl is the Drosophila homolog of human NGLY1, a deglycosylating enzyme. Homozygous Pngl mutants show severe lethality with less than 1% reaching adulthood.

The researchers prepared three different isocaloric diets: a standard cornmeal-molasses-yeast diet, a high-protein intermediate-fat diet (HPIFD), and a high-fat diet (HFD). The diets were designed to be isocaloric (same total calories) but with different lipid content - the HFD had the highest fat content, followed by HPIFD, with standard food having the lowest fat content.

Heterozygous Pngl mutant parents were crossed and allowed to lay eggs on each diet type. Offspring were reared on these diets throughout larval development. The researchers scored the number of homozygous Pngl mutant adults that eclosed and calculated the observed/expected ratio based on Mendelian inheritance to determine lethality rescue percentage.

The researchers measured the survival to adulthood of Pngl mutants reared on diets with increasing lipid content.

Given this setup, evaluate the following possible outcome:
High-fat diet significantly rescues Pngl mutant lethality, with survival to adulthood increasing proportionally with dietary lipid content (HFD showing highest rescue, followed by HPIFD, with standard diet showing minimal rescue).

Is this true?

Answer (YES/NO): YES